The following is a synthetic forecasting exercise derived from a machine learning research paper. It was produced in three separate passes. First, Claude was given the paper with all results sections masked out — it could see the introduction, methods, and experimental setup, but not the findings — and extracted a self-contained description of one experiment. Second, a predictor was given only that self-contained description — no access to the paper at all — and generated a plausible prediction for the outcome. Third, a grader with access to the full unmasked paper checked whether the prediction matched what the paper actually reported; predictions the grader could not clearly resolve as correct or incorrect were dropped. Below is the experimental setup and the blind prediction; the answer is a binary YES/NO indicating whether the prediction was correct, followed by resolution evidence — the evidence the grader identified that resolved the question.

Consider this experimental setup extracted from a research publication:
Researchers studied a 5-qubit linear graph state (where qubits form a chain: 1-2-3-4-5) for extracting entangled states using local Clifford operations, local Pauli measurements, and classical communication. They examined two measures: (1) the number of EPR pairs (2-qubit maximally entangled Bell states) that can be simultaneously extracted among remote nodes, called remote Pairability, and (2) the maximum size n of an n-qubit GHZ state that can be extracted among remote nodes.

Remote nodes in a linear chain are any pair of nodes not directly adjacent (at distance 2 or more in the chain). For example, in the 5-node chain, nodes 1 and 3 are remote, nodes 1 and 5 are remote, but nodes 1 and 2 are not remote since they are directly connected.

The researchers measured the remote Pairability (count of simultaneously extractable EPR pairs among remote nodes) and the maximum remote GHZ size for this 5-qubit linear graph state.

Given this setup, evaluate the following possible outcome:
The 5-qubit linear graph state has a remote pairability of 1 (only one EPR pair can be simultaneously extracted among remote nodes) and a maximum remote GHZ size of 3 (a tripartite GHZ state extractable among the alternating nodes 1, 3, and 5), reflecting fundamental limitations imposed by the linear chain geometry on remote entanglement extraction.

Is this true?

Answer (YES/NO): YES